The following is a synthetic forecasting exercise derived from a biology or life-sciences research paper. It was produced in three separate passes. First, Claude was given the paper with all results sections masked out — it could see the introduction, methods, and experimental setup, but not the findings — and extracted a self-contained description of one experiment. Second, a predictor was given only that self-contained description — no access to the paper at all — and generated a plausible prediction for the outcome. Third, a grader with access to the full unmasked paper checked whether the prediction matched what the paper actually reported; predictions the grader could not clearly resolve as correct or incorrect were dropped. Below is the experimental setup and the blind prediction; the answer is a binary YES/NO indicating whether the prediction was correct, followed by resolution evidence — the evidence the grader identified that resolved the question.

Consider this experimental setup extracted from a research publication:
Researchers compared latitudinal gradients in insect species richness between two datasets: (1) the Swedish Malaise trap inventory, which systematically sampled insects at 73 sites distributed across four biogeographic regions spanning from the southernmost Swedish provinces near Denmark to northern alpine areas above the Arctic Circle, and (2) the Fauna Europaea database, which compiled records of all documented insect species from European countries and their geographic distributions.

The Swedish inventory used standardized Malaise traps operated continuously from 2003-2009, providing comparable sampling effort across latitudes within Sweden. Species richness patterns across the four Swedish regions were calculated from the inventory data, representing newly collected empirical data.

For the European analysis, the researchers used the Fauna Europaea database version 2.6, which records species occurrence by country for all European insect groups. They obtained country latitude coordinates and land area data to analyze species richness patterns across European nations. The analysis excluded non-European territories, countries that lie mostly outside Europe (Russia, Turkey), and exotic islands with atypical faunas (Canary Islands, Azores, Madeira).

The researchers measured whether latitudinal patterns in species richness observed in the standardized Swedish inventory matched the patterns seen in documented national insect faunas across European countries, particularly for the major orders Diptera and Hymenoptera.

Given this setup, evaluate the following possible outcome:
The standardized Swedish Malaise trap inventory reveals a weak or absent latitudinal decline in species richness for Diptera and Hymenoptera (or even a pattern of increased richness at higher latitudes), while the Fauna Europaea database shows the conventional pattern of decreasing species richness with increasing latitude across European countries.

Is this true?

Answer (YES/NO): NO